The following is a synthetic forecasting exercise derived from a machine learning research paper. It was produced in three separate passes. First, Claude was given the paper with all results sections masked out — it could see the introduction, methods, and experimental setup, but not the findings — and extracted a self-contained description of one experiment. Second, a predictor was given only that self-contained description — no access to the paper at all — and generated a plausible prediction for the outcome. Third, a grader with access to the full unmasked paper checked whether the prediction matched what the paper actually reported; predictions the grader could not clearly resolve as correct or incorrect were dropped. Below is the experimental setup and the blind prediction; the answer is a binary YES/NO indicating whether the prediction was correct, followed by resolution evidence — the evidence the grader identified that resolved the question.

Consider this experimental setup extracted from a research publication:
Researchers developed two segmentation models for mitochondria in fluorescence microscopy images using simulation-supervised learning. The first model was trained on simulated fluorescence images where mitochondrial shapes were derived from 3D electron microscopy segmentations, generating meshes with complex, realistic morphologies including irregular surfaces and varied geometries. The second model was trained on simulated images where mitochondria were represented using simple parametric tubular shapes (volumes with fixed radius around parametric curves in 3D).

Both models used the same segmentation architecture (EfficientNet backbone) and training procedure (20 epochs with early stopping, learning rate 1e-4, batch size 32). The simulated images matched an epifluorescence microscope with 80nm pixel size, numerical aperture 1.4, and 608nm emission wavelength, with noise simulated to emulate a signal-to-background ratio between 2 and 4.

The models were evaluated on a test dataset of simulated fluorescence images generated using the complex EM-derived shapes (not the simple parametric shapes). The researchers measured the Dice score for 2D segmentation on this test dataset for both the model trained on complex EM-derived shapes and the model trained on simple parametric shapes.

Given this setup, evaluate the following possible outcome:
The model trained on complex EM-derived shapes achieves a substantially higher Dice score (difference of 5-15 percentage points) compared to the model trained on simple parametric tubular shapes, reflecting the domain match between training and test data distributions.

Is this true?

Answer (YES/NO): YES